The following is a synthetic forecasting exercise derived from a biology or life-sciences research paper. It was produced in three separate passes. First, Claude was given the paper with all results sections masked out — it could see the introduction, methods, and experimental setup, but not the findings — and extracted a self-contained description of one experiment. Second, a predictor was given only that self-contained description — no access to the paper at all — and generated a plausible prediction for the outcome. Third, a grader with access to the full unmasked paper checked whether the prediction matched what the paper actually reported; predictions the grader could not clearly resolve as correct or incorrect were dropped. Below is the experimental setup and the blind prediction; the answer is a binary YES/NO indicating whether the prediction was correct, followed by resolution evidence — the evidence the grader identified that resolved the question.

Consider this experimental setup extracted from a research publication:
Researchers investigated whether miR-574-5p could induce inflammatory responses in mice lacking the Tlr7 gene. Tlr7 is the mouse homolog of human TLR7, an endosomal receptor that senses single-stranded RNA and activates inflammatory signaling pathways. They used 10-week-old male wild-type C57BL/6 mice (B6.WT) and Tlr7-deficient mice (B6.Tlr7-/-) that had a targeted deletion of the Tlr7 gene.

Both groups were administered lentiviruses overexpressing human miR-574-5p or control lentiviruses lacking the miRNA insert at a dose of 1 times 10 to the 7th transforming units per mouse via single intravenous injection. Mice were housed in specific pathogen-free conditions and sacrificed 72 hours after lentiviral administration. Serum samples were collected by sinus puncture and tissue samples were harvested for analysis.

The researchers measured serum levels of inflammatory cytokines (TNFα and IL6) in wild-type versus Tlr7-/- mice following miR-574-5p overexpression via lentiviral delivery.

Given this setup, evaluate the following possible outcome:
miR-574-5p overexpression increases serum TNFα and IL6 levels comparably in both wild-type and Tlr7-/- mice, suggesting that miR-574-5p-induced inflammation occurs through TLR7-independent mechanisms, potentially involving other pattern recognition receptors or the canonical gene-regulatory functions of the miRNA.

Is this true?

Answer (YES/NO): NO